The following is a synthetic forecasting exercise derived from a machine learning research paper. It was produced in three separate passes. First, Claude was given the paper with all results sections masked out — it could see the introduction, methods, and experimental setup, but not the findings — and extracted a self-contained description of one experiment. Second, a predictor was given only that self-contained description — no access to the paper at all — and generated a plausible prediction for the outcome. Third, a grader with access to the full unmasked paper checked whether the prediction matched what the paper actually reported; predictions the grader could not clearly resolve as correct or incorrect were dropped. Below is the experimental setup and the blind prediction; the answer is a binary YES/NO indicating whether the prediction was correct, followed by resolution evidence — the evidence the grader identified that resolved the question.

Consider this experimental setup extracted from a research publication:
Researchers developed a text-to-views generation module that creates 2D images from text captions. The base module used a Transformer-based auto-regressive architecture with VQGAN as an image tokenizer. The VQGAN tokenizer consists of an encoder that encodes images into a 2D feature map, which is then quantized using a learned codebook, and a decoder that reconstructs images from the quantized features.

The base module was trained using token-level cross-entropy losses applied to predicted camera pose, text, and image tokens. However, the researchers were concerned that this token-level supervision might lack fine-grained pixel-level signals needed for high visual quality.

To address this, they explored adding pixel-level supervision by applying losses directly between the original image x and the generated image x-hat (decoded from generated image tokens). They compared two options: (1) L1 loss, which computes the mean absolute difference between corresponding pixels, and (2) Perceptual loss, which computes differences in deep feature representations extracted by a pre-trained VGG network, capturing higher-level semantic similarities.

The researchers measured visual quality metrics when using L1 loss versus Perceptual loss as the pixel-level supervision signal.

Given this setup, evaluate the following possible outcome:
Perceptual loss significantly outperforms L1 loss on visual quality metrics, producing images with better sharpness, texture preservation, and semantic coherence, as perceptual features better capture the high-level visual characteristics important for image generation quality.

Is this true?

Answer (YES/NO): NO